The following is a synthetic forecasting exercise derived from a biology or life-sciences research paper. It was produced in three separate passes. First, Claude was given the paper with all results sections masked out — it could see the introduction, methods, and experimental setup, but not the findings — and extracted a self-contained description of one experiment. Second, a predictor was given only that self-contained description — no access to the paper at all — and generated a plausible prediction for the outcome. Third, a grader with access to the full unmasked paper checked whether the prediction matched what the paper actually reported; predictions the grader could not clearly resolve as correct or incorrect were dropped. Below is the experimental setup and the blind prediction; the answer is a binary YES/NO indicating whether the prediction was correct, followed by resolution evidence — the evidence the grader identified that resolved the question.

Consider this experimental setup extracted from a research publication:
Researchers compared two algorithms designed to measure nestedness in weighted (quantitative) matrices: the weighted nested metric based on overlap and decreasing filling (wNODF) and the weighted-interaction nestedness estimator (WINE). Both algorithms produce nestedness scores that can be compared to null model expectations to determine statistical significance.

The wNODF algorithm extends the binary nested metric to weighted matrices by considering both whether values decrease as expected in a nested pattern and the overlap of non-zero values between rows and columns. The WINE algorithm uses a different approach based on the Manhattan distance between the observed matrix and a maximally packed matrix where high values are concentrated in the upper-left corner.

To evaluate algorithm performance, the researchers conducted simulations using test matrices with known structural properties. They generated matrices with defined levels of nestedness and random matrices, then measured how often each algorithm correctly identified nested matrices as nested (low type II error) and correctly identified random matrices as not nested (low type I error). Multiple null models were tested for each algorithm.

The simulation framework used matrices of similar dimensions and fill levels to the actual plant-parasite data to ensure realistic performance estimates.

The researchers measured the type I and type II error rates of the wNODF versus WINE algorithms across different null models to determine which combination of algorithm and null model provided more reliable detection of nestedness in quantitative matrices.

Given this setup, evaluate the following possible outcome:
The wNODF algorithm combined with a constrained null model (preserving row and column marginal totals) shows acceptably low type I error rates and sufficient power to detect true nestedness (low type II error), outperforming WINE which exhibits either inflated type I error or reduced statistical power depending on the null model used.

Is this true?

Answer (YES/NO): NO